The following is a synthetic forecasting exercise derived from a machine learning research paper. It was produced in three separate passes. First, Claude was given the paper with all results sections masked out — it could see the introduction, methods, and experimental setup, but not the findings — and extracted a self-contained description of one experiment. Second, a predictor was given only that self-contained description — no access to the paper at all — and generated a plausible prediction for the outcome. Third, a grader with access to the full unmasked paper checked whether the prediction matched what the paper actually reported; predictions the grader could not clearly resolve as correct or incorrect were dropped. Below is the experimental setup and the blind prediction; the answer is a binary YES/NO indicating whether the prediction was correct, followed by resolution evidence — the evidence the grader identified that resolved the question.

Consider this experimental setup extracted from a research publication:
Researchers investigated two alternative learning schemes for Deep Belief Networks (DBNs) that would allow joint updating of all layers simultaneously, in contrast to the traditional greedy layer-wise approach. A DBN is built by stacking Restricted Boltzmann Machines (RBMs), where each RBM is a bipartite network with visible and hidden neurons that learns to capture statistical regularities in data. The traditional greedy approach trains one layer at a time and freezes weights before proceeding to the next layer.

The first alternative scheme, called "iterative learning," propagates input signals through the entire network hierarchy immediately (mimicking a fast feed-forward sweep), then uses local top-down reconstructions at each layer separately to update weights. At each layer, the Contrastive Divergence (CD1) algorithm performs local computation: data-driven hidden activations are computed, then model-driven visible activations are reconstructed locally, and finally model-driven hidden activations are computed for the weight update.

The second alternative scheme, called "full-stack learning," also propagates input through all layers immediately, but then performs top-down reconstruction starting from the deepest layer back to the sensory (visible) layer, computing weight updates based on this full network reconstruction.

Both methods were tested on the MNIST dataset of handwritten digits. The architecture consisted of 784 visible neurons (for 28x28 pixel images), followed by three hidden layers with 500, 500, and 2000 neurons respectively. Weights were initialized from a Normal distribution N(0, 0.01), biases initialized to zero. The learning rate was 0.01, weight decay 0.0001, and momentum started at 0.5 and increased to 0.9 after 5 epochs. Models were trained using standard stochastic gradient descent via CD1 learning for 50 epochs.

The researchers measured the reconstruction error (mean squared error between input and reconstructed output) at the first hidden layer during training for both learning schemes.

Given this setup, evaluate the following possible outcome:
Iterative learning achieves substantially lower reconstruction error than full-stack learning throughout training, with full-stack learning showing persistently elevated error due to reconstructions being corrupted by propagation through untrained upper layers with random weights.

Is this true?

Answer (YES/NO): YES